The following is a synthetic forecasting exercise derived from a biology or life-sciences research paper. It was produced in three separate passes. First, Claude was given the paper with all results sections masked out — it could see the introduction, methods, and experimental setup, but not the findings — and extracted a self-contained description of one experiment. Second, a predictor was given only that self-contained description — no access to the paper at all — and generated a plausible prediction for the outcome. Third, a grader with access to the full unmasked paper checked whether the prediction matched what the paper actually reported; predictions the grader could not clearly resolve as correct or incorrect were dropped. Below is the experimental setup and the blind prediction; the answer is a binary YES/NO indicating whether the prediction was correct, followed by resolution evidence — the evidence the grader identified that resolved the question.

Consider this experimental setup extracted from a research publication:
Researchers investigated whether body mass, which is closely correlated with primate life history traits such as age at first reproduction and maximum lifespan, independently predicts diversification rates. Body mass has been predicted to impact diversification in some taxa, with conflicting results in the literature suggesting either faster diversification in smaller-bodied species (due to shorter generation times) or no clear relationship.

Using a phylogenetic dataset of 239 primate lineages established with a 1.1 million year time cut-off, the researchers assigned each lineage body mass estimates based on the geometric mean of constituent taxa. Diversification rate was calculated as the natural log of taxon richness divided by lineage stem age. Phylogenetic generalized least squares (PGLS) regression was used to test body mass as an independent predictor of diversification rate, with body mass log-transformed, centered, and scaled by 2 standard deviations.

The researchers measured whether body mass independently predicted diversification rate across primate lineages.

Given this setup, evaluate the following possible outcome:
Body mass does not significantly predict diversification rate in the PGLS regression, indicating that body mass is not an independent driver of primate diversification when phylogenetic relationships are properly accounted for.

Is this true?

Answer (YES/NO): YES